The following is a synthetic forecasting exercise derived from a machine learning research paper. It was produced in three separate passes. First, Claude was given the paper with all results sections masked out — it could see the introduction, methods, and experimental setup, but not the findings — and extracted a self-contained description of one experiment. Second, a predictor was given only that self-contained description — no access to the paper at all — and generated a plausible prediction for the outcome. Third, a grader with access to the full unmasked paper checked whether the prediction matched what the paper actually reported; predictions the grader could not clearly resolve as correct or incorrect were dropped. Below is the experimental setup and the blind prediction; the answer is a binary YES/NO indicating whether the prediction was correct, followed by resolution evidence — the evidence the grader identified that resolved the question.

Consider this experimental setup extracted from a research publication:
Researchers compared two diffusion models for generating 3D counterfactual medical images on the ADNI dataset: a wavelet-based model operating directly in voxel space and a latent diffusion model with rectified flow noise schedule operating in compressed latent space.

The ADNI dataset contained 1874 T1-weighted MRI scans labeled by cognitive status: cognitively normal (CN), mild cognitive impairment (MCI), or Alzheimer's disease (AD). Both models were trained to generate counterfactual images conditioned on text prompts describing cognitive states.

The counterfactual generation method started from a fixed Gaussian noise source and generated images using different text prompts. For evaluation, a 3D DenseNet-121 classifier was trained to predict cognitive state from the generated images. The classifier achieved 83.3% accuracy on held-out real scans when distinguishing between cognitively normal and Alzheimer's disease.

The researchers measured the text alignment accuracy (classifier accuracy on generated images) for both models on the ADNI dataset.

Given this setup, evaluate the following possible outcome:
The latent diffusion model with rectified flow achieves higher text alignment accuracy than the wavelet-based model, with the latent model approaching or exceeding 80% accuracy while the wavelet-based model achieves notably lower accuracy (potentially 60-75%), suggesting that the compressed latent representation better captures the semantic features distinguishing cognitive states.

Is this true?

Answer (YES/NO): NO